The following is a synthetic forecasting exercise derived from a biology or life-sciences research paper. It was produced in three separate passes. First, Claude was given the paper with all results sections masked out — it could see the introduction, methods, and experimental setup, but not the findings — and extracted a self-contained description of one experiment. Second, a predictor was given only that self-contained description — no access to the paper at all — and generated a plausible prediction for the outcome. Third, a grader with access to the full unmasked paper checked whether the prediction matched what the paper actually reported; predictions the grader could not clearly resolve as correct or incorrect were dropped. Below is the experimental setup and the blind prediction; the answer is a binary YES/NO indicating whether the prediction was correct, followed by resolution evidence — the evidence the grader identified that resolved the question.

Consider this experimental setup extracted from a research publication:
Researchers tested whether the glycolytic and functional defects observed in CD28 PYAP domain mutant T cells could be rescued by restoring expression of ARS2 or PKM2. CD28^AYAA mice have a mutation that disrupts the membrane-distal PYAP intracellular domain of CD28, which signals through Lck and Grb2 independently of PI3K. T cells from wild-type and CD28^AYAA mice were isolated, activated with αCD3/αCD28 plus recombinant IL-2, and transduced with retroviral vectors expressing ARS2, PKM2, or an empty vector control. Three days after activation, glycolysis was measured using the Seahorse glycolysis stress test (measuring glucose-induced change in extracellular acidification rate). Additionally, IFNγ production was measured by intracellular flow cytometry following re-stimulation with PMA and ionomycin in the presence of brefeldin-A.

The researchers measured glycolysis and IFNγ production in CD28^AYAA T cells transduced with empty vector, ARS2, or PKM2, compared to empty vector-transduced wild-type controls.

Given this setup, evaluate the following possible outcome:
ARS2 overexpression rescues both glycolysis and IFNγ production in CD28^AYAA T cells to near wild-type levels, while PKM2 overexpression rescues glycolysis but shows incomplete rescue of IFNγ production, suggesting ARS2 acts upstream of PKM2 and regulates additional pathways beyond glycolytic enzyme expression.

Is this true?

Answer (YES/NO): NO